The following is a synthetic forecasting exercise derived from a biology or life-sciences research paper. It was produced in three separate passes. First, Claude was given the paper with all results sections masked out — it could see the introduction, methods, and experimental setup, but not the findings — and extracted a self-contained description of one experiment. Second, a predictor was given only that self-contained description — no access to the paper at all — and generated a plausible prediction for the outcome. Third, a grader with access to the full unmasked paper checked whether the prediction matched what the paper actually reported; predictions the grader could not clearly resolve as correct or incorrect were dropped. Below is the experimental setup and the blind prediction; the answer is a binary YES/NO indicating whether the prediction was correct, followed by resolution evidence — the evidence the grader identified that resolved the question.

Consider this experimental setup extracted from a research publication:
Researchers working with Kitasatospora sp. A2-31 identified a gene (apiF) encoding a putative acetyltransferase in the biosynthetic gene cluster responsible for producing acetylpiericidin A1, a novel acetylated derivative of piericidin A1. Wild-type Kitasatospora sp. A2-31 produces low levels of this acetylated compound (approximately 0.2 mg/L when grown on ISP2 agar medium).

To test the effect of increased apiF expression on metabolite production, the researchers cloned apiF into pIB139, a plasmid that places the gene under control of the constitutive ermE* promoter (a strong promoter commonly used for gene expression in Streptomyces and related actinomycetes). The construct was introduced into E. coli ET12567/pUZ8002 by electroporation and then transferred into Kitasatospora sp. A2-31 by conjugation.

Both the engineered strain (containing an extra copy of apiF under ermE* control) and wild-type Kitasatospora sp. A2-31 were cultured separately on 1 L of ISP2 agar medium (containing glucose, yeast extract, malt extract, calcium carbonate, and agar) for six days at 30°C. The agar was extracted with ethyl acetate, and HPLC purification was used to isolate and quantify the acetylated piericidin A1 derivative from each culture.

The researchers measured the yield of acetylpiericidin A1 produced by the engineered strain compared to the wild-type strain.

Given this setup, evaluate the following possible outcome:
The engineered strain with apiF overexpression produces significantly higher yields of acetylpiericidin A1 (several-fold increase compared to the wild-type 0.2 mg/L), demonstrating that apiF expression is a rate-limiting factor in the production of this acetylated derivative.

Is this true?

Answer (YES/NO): NO